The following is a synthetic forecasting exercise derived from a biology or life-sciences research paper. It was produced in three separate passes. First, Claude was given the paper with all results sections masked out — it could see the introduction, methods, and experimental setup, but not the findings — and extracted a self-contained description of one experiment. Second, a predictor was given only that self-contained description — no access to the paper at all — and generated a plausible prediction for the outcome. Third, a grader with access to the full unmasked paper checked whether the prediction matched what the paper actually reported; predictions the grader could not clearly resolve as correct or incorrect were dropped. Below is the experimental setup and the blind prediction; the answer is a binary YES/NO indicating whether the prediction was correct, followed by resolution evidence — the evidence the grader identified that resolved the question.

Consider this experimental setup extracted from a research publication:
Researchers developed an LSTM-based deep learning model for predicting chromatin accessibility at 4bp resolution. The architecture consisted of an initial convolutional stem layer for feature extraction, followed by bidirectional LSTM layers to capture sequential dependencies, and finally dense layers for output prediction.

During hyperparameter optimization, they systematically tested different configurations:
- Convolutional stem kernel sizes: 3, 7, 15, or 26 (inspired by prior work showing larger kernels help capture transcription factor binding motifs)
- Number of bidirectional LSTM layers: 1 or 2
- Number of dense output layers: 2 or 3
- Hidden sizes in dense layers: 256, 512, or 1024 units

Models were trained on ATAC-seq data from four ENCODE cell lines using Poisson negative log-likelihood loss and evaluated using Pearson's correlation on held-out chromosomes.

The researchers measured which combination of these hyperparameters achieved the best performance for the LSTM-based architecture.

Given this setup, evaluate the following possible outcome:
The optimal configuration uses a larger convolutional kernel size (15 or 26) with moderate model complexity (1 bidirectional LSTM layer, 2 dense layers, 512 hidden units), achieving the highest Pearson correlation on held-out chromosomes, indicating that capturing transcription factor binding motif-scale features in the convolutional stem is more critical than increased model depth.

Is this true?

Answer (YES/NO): NO